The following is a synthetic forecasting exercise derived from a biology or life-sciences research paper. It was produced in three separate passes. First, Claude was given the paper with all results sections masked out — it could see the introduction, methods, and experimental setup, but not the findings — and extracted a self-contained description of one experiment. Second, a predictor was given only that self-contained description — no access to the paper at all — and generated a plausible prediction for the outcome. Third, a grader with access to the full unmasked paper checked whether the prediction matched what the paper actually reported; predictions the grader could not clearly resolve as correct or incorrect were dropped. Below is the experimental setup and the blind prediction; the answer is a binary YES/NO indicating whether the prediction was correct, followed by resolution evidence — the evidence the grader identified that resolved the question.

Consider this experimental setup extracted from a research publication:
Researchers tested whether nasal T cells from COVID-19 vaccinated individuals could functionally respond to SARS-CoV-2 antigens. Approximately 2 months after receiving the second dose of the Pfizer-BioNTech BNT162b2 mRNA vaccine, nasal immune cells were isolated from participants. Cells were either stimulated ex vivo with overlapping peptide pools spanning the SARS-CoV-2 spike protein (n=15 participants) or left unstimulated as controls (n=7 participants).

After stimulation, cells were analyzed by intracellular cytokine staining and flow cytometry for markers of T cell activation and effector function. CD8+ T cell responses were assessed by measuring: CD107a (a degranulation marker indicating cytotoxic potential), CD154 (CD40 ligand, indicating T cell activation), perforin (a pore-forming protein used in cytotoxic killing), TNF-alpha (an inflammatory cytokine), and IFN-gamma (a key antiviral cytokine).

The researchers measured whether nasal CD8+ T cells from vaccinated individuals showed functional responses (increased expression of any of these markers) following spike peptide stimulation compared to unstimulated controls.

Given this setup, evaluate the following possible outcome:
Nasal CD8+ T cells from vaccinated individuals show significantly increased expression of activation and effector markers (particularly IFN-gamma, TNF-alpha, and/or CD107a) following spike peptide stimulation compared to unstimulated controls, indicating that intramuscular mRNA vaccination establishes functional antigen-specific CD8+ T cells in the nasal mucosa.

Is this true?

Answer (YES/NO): YES